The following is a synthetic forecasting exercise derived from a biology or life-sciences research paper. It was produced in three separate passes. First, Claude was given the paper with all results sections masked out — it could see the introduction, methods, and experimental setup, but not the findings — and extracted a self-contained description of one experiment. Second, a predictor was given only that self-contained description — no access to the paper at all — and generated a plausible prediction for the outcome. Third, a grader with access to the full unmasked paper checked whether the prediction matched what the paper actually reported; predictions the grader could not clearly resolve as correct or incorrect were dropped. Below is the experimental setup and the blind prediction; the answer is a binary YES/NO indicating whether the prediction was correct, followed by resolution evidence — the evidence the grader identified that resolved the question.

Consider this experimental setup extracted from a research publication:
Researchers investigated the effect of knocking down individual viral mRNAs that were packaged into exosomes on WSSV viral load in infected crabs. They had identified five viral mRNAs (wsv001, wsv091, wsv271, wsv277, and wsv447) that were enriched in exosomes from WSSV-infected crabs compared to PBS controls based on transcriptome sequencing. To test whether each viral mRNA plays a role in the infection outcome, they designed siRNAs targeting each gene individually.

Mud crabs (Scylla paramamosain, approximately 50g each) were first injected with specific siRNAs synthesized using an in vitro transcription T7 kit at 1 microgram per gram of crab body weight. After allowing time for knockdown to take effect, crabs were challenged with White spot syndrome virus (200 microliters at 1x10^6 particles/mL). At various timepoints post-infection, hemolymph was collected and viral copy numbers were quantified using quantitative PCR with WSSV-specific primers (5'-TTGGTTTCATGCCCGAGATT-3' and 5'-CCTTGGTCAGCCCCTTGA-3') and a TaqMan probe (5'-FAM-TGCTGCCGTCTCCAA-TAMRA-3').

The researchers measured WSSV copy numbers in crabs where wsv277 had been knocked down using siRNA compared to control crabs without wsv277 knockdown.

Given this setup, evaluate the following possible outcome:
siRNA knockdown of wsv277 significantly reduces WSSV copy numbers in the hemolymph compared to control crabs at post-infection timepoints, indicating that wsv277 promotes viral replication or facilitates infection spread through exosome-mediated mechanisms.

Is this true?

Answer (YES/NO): NO